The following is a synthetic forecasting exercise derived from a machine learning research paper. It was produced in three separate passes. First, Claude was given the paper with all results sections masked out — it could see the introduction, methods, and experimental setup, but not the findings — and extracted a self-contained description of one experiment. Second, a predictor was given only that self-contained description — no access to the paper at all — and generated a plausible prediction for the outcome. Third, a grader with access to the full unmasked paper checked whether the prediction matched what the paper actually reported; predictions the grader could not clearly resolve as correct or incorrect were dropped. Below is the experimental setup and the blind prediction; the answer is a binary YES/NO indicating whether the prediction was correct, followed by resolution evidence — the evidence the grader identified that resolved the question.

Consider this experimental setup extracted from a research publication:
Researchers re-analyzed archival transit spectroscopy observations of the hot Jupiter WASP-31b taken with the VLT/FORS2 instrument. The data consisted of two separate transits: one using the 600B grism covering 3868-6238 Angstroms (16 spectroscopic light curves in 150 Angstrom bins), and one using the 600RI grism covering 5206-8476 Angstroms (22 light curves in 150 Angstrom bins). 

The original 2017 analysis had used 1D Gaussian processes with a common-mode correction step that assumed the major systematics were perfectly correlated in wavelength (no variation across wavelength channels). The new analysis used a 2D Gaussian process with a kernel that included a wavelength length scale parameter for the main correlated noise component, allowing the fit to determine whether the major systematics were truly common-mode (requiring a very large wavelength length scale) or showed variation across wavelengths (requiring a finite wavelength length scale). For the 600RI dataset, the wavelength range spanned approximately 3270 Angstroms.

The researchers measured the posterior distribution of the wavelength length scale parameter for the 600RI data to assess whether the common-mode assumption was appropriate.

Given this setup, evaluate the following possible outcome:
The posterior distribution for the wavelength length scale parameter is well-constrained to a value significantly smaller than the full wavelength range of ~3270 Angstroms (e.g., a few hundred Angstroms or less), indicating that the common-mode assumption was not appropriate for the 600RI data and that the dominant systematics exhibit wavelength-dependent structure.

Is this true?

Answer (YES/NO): NO